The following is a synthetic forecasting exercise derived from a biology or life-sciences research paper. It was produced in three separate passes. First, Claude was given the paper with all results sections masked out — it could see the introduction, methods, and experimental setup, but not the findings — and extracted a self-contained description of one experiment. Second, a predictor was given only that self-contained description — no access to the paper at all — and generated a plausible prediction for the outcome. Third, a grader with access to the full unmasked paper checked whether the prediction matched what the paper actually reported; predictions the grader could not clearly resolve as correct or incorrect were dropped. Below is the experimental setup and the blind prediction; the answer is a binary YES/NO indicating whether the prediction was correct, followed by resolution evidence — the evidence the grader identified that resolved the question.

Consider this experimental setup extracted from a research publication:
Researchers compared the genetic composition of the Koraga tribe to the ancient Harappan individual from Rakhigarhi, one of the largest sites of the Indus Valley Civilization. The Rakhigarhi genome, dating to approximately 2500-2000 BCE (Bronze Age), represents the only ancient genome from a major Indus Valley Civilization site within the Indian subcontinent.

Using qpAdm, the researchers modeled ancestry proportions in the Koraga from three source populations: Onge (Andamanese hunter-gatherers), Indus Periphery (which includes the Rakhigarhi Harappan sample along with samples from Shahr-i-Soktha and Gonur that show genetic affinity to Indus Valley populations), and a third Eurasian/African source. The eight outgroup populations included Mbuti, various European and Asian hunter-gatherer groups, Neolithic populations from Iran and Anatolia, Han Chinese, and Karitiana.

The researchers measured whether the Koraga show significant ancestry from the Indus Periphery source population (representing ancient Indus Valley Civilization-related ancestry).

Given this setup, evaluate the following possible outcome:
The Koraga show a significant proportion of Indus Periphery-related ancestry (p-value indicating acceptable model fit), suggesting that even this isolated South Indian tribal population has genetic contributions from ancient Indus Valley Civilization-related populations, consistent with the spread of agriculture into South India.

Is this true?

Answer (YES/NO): NO